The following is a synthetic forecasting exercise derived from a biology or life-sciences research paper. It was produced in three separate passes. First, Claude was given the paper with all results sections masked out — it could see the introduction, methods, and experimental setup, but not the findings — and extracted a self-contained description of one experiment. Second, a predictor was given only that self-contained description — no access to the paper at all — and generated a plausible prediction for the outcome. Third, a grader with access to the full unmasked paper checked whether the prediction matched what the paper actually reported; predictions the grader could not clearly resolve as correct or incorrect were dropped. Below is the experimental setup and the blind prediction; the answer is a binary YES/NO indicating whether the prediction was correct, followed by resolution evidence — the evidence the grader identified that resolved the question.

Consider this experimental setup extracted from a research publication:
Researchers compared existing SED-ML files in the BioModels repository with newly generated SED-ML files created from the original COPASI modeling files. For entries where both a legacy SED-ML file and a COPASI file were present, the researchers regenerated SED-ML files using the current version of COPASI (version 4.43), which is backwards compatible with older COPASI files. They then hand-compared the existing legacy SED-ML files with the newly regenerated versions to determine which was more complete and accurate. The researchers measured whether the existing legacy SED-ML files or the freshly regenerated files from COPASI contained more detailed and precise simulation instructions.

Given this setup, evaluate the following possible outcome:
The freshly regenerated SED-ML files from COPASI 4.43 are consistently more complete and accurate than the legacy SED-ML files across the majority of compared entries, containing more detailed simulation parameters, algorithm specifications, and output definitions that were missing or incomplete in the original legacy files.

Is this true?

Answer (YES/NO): NO